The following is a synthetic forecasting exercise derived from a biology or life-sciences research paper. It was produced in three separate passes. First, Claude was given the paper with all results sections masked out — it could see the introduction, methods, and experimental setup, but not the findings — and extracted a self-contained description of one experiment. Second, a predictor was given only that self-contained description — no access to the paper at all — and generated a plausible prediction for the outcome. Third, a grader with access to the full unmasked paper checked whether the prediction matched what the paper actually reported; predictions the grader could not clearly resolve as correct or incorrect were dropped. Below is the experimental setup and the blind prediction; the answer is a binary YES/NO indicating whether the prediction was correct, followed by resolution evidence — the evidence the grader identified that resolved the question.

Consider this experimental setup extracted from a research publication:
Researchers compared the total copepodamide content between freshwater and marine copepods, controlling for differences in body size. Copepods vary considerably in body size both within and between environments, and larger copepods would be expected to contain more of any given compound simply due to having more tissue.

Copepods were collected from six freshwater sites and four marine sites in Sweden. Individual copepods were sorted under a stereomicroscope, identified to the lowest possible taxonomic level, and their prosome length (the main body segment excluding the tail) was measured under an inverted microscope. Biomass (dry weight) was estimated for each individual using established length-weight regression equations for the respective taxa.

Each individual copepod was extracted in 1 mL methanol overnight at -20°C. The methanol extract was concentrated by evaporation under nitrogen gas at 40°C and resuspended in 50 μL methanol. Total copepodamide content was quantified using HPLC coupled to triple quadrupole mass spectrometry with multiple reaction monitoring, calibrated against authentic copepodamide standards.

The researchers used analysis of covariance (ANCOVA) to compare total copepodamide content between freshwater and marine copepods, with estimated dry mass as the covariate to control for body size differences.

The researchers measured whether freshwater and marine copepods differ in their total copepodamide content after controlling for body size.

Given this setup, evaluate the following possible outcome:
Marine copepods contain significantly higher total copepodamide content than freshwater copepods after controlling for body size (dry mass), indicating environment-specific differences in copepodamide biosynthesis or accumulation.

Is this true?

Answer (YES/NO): NO